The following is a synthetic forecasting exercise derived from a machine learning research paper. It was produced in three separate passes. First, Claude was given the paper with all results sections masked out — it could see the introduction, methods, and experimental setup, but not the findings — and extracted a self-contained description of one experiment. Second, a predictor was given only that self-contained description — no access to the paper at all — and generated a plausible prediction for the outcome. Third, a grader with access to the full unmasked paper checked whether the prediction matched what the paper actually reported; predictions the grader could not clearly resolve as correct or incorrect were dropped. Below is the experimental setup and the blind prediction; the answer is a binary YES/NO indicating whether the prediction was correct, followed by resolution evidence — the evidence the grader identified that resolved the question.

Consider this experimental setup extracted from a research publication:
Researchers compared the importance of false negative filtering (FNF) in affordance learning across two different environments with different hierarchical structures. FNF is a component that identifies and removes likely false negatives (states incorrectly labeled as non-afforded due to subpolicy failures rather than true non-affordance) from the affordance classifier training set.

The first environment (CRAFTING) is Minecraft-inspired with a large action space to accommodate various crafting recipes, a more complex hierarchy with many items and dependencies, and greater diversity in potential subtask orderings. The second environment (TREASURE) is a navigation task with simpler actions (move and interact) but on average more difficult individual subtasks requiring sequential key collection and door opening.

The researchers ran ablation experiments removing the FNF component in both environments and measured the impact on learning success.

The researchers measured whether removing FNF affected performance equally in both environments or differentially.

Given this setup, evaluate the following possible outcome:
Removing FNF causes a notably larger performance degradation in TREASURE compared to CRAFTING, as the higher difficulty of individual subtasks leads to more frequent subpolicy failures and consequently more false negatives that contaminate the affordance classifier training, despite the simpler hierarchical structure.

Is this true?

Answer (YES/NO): YES